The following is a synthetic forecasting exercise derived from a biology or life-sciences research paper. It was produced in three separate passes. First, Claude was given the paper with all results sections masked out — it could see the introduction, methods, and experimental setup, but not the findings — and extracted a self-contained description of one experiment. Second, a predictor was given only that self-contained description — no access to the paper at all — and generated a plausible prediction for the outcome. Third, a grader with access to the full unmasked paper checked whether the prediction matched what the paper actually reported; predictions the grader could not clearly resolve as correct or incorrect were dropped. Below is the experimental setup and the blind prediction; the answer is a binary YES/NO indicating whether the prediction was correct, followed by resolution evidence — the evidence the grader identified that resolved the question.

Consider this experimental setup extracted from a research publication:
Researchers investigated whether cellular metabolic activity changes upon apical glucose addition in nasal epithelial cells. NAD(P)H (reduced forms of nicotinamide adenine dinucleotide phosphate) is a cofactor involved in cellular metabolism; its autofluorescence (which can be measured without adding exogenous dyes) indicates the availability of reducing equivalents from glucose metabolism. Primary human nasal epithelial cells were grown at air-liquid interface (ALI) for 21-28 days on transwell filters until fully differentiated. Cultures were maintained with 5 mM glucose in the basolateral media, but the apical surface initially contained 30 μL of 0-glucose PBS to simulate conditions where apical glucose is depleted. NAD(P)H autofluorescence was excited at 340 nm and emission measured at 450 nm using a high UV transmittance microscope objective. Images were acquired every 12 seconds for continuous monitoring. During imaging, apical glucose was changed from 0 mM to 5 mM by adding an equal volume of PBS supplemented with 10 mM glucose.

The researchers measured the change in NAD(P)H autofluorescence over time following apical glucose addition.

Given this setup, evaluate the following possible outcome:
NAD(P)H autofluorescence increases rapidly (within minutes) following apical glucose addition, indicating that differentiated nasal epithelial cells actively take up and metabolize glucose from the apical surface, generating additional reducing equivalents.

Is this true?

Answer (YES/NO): YES